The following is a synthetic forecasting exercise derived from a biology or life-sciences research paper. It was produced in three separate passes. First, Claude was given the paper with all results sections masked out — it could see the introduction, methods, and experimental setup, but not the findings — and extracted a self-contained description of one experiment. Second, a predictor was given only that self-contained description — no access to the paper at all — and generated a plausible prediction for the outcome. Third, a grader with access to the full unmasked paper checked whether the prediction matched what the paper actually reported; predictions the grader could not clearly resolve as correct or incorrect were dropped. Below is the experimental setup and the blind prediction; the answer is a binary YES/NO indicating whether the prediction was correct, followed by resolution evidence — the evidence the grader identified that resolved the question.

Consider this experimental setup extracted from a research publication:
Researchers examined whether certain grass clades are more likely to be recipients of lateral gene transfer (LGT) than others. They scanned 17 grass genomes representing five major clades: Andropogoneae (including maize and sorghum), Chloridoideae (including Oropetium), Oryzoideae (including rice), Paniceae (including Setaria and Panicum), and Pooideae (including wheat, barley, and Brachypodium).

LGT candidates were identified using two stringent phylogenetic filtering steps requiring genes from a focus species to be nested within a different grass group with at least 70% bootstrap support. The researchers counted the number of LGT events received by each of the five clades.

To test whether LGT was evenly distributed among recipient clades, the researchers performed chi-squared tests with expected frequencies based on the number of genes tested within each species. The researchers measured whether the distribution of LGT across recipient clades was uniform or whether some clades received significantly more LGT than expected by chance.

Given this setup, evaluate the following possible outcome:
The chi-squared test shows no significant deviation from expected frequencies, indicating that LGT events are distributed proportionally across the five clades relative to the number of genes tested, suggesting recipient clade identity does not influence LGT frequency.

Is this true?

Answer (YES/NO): NO